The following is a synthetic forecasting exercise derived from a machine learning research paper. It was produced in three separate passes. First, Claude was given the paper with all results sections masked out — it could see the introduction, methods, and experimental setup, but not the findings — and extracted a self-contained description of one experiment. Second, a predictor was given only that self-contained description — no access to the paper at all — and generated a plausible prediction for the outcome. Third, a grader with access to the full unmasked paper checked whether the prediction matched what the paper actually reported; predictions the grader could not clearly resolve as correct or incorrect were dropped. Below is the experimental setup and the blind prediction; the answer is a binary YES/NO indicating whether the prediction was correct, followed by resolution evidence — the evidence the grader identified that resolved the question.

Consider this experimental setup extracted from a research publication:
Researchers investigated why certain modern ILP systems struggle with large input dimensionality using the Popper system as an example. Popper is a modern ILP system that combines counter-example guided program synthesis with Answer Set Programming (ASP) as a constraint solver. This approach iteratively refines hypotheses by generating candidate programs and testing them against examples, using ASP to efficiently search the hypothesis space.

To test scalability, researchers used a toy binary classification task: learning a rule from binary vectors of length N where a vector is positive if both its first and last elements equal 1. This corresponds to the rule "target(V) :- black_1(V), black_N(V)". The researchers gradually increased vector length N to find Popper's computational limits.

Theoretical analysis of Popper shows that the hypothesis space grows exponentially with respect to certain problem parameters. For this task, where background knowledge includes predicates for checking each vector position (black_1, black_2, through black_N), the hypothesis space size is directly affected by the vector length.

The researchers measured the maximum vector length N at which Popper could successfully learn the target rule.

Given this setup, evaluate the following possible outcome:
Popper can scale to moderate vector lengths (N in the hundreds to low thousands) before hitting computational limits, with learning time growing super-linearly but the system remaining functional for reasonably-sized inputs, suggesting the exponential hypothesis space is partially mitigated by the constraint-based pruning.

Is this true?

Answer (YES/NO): NO